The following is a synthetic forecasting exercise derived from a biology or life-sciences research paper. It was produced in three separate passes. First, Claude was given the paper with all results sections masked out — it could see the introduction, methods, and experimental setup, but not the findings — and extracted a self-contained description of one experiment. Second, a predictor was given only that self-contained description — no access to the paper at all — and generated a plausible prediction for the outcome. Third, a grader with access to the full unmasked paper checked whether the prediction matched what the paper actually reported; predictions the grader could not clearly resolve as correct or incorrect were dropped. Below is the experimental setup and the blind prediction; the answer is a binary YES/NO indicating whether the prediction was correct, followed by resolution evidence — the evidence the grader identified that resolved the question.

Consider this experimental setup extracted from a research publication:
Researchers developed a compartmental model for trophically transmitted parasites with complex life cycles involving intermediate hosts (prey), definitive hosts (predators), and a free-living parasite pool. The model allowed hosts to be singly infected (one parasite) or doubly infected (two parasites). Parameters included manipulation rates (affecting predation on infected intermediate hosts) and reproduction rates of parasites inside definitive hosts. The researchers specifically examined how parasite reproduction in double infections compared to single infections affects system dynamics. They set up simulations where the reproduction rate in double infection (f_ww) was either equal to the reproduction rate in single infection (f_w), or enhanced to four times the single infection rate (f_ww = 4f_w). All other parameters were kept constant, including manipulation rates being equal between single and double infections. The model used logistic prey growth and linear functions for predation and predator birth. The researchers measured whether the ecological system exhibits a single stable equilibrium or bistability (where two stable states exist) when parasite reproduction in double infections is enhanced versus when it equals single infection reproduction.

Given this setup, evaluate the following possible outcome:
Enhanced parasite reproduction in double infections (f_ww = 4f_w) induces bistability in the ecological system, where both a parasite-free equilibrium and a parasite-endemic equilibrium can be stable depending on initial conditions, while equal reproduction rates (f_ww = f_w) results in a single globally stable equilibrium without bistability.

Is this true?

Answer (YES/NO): YES